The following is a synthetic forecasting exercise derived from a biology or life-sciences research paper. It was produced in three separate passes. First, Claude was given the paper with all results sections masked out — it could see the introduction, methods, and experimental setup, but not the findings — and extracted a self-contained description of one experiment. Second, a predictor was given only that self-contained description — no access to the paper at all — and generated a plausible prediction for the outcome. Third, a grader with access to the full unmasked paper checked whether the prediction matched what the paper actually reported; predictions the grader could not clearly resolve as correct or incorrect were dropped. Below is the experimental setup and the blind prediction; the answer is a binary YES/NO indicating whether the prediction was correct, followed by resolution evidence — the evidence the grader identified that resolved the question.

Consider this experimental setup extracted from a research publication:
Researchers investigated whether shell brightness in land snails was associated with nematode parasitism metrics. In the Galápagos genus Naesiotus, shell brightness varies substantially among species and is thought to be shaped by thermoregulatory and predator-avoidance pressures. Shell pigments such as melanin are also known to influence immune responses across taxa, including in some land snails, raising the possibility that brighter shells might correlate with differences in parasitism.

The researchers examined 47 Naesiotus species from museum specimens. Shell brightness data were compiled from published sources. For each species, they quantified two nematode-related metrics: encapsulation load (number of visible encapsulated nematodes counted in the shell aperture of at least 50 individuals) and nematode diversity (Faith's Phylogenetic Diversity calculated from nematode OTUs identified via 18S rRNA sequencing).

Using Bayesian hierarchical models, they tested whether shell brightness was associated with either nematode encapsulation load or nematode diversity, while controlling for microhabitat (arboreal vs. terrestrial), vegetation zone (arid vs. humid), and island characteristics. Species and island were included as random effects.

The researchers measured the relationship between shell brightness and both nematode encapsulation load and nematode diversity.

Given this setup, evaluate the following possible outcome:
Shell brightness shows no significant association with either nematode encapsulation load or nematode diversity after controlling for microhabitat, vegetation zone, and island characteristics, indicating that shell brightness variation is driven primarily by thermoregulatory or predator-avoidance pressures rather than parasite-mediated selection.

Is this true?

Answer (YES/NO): YES